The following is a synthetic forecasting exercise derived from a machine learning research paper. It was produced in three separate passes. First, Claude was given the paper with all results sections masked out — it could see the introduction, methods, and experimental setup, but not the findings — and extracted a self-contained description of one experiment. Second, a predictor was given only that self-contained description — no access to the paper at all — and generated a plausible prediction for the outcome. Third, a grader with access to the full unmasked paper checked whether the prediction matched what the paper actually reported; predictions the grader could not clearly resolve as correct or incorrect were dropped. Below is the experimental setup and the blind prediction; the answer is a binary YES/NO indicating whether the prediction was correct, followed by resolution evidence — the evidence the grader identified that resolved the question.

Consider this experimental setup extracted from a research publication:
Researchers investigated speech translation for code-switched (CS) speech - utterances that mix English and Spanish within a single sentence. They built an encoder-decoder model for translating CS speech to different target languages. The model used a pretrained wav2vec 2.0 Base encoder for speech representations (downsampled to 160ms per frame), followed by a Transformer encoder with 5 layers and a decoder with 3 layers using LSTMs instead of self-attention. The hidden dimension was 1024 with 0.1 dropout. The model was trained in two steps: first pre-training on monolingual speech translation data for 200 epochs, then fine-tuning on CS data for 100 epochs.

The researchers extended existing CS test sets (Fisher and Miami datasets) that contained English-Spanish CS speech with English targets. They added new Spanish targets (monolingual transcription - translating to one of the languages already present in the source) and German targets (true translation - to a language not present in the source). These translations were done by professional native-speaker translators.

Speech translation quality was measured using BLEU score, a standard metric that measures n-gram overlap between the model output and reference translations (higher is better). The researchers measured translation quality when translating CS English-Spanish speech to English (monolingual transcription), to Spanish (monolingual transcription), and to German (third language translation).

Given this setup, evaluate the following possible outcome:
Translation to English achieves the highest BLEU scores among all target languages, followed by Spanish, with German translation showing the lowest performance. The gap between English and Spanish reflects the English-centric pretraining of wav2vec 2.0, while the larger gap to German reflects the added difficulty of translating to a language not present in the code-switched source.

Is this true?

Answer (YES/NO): NO